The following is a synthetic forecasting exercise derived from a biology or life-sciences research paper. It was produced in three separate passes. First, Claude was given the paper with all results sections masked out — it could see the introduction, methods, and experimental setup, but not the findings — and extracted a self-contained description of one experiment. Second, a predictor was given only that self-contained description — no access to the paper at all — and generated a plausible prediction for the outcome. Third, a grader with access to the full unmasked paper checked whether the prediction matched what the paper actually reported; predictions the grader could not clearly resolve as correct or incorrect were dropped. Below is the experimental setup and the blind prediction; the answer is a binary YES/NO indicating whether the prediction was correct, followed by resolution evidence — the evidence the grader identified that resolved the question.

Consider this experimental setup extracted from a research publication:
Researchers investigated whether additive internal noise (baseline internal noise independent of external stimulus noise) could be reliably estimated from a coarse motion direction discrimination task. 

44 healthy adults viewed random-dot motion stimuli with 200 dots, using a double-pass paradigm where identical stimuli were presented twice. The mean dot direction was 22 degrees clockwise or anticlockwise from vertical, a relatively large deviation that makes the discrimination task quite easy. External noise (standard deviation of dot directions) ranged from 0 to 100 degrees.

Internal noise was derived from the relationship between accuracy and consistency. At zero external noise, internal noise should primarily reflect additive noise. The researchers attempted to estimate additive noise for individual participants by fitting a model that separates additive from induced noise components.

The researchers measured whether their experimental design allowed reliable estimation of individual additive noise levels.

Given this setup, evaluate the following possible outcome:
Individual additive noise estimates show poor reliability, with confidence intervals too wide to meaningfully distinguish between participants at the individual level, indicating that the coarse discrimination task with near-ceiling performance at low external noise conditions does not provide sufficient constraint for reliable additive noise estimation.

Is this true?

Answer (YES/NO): YES